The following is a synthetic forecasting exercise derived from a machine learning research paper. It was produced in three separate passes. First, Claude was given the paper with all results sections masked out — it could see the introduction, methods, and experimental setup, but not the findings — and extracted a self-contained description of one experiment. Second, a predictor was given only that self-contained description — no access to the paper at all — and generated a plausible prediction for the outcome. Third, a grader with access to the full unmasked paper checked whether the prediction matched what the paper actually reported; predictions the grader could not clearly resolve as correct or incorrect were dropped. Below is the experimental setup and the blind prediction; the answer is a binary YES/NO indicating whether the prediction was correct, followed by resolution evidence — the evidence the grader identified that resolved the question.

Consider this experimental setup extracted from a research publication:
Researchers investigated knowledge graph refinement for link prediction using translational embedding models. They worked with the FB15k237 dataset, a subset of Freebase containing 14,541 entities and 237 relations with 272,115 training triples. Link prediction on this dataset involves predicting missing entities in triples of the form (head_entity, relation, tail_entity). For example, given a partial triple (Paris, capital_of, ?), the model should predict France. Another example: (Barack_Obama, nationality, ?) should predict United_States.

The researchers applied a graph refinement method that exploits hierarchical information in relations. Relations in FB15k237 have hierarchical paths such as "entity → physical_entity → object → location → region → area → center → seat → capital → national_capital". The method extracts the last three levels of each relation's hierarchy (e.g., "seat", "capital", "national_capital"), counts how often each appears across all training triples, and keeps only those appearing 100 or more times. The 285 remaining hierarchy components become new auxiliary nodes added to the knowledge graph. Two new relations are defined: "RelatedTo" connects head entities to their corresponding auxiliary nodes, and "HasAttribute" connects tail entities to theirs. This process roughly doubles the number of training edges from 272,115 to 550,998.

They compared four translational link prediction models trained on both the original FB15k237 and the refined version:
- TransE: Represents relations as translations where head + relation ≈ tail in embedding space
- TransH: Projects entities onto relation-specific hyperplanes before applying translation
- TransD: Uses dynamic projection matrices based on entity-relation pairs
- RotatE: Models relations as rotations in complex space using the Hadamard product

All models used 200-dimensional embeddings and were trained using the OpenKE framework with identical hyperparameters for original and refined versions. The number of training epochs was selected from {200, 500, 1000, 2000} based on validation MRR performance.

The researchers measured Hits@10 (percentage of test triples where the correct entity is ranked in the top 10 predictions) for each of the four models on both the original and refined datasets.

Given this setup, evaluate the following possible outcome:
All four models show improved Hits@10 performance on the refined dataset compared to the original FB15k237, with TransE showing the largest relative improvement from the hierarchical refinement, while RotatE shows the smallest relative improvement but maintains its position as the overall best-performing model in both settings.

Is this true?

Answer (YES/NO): NO